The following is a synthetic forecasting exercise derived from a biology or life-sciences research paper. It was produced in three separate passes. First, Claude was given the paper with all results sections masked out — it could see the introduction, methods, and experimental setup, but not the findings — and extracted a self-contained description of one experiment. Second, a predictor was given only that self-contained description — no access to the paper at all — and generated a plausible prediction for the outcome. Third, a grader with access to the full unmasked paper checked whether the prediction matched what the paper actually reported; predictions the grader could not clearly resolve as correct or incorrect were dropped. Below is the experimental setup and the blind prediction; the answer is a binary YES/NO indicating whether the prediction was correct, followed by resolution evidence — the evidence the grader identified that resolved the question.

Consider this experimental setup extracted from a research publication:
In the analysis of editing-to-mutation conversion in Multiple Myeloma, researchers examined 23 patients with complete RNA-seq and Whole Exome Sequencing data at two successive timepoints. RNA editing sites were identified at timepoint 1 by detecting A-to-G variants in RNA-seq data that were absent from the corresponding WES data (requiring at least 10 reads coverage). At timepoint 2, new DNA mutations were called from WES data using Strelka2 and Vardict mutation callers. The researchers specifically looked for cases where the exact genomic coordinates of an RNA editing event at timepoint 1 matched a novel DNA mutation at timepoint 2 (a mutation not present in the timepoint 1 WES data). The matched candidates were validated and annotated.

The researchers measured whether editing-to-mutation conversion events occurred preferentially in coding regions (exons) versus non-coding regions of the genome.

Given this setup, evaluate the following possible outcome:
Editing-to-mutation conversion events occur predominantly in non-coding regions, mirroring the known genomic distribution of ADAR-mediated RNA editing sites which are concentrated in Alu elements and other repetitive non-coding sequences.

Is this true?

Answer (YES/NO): YES